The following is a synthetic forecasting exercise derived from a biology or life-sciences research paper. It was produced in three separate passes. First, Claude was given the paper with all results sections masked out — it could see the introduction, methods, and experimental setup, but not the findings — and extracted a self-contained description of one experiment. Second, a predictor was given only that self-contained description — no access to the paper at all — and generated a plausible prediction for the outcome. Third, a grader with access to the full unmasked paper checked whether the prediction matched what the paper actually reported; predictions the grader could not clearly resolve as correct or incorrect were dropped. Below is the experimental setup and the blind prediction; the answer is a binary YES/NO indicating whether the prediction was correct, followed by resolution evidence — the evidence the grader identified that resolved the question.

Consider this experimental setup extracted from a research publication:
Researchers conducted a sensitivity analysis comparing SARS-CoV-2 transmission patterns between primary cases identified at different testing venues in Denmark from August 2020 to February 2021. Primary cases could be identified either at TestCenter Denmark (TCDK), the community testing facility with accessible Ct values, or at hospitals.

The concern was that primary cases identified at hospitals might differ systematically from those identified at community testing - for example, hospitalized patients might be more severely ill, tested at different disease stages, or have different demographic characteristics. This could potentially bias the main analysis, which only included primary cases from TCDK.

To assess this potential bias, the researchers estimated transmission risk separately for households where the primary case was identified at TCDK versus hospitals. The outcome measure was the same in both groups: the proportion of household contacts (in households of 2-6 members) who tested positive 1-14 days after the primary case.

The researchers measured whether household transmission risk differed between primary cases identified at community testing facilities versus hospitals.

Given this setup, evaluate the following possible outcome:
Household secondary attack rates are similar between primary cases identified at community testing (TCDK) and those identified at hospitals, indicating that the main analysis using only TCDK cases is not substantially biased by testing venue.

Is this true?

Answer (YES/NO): NO